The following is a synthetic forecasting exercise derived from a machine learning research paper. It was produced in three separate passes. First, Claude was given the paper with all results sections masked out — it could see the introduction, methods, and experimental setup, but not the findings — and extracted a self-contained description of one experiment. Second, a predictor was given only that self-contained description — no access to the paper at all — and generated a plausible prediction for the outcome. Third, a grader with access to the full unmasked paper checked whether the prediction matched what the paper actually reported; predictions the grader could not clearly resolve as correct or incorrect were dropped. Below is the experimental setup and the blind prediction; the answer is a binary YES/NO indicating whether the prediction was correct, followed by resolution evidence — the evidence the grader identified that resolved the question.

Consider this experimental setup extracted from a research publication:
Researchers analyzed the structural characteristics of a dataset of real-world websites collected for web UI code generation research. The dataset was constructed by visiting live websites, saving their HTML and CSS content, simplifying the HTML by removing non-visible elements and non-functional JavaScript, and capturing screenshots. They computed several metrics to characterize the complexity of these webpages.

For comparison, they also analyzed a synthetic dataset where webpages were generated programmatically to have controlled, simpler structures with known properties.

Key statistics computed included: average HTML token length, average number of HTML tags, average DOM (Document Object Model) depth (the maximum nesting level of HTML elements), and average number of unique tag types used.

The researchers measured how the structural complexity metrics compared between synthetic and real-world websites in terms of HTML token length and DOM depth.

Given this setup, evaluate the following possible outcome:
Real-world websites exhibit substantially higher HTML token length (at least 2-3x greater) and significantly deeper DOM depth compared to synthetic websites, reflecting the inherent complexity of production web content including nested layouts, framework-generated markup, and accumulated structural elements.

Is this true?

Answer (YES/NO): YES